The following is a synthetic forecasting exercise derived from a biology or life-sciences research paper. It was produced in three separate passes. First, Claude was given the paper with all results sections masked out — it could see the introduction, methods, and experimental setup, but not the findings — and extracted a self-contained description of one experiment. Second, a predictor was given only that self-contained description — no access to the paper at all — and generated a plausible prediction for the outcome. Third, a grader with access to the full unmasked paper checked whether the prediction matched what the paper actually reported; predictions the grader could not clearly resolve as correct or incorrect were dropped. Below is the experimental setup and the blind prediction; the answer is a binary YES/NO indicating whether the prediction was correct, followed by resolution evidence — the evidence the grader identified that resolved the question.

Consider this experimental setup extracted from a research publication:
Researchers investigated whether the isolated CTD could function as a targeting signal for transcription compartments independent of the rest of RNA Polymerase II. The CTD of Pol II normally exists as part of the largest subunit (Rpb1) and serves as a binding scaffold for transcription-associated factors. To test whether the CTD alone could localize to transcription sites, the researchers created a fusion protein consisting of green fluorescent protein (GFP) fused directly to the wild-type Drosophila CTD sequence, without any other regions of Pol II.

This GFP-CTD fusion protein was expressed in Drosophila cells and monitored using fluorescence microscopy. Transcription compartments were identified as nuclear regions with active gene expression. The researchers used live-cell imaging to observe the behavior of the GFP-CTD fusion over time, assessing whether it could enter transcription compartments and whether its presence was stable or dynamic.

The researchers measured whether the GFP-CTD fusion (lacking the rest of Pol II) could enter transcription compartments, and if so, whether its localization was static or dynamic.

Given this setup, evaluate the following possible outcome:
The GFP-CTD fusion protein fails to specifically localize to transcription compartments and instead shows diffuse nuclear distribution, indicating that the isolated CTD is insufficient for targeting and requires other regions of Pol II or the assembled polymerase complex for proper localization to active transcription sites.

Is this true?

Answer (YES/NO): NO